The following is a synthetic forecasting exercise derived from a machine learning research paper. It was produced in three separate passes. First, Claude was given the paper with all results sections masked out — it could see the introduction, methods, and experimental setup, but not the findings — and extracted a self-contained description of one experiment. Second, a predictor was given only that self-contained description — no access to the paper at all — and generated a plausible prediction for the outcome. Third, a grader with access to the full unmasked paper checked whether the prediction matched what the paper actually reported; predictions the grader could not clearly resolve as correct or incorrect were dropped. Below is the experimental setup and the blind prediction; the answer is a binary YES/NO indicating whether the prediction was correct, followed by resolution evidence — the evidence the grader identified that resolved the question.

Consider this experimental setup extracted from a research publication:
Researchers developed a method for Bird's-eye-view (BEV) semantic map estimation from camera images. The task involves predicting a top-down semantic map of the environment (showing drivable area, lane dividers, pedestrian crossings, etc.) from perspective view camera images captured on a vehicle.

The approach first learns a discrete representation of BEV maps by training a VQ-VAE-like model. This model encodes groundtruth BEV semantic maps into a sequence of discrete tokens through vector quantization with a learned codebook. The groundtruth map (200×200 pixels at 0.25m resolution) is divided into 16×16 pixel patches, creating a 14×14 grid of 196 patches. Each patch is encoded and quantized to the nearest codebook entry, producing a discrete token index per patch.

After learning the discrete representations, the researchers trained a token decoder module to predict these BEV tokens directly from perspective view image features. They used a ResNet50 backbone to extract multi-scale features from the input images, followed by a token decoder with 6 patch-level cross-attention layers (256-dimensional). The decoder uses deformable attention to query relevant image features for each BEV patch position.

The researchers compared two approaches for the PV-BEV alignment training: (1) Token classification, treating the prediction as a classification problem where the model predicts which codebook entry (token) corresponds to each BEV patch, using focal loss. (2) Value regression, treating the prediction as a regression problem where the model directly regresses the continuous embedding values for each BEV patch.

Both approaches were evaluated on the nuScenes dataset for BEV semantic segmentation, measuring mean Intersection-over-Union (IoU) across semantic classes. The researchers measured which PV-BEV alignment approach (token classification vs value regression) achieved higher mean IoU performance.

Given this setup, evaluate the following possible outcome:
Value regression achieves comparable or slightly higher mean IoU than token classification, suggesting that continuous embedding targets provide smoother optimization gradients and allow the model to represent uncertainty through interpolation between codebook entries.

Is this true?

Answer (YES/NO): NO